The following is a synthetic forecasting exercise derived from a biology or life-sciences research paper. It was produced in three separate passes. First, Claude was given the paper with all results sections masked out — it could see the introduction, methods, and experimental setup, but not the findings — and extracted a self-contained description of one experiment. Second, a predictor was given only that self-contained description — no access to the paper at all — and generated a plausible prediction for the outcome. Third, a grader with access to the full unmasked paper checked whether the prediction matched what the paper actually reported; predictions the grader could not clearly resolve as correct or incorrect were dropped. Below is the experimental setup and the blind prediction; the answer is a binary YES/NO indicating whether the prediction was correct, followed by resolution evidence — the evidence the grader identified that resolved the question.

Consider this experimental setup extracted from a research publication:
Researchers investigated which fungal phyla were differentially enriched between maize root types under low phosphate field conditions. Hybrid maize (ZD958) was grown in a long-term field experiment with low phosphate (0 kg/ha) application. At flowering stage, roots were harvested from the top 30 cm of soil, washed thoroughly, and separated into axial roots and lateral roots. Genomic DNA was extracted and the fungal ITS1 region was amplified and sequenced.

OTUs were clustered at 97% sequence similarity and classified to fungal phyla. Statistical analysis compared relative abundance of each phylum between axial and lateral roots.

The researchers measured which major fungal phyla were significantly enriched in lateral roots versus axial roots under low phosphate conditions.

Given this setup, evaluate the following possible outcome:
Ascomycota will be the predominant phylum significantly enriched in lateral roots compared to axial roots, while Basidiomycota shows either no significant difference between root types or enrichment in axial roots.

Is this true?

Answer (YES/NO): NO